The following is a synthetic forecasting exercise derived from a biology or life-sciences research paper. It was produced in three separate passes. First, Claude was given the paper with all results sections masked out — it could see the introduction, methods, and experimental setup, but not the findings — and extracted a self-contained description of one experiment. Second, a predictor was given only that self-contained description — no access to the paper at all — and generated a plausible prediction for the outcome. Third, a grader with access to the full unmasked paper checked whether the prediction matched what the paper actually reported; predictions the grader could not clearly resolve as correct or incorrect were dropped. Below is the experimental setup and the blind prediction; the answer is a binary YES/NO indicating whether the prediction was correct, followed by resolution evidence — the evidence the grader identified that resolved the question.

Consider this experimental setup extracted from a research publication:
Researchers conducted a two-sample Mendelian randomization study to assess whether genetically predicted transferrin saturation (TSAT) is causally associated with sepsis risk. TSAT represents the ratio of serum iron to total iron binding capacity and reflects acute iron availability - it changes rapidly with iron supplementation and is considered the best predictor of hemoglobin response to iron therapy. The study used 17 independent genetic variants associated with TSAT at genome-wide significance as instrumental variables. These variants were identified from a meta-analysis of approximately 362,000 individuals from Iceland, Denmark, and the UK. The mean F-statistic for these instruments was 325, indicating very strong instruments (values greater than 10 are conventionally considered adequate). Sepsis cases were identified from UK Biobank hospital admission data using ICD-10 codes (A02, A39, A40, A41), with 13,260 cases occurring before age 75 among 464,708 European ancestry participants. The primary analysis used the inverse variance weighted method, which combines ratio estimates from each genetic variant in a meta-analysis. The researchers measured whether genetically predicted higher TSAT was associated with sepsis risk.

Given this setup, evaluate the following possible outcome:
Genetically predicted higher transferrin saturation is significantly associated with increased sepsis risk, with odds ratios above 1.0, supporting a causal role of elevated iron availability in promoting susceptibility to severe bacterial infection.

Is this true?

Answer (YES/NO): YES